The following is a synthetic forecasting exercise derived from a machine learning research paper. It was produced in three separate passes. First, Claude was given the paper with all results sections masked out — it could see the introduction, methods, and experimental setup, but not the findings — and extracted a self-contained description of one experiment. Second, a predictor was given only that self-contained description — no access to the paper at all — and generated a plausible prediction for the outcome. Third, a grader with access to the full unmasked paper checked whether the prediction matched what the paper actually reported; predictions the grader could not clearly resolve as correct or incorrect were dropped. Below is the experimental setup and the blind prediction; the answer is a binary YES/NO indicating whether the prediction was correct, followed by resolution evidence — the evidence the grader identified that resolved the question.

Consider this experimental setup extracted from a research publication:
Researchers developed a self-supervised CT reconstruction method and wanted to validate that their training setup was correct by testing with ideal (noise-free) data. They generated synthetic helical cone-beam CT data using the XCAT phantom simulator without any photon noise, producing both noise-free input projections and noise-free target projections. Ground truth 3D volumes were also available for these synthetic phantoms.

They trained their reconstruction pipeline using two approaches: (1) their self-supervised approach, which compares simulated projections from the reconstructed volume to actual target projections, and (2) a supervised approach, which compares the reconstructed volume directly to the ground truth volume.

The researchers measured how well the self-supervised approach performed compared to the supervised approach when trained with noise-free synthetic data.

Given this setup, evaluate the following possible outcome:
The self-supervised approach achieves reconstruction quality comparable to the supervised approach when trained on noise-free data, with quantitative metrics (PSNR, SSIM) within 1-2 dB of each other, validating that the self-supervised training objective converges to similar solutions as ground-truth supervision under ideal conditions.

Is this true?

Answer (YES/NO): YES